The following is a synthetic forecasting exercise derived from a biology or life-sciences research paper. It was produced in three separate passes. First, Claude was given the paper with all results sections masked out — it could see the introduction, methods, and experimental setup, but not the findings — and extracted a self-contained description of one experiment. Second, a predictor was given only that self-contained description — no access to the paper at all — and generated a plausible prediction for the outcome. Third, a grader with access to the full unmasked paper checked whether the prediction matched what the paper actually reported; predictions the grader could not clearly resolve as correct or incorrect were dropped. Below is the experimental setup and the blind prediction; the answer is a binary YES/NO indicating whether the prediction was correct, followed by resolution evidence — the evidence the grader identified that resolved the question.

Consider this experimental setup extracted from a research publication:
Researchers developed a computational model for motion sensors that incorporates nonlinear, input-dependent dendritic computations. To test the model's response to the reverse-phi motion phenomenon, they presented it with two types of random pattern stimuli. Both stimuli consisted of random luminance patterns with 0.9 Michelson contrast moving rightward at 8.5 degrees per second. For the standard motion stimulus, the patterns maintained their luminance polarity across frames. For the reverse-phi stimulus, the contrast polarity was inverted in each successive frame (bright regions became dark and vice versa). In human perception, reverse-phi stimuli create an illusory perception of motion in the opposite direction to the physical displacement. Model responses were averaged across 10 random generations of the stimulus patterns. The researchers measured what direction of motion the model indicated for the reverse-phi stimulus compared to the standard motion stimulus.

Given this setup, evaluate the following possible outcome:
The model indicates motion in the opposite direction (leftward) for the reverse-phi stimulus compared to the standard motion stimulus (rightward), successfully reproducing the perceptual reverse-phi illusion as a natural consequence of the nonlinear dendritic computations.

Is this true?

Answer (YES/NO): YES